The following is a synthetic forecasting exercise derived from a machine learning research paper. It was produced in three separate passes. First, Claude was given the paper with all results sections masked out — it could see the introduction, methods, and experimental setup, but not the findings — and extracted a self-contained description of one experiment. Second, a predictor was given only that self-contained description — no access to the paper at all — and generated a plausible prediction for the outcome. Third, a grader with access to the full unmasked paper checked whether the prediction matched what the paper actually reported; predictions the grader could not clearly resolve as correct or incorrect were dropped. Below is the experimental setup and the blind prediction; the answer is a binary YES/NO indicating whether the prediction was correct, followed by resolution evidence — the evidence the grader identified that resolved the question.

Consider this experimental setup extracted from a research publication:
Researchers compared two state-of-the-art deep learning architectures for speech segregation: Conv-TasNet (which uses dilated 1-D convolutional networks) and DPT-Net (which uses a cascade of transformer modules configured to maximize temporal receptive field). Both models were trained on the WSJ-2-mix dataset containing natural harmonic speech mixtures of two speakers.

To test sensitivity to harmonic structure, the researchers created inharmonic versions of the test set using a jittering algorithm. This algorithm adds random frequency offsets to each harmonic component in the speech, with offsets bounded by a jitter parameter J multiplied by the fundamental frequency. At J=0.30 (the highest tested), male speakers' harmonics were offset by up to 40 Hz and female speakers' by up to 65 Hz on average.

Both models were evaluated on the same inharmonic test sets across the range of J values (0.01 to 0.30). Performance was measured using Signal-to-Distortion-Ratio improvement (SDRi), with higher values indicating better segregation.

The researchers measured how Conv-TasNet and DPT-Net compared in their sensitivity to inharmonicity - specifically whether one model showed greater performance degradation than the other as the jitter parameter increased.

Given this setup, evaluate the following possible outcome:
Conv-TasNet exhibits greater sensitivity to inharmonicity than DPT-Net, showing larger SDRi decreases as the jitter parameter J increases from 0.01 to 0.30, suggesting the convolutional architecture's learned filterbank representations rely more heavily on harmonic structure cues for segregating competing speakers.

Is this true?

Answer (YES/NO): NO